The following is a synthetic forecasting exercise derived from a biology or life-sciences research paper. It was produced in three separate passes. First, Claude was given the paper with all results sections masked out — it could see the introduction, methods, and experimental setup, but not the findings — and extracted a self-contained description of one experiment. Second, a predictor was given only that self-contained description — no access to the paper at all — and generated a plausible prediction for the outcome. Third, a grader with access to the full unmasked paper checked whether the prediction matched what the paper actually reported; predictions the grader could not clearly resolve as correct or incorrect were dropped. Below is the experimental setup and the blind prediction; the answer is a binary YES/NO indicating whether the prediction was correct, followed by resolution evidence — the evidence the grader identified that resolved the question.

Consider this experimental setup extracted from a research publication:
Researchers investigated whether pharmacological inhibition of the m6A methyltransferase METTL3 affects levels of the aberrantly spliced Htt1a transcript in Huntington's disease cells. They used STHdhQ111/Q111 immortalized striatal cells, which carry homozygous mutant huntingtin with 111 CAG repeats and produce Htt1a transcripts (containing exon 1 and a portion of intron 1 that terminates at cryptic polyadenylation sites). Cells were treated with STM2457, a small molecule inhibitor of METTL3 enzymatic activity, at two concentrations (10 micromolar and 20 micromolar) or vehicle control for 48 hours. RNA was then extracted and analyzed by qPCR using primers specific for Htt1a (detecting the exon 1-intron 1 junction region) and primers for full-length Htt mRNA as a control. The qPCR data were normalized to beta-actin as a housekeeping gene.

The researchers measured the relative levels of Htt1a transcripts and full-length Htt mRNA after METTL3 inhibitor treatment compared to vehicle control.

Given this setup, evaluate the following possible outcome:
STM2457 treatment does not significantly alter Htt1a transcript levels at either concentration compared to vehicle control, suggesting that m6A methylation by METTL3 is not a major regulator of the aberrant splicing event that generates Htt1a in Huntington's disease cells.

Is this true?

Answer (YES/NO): NO